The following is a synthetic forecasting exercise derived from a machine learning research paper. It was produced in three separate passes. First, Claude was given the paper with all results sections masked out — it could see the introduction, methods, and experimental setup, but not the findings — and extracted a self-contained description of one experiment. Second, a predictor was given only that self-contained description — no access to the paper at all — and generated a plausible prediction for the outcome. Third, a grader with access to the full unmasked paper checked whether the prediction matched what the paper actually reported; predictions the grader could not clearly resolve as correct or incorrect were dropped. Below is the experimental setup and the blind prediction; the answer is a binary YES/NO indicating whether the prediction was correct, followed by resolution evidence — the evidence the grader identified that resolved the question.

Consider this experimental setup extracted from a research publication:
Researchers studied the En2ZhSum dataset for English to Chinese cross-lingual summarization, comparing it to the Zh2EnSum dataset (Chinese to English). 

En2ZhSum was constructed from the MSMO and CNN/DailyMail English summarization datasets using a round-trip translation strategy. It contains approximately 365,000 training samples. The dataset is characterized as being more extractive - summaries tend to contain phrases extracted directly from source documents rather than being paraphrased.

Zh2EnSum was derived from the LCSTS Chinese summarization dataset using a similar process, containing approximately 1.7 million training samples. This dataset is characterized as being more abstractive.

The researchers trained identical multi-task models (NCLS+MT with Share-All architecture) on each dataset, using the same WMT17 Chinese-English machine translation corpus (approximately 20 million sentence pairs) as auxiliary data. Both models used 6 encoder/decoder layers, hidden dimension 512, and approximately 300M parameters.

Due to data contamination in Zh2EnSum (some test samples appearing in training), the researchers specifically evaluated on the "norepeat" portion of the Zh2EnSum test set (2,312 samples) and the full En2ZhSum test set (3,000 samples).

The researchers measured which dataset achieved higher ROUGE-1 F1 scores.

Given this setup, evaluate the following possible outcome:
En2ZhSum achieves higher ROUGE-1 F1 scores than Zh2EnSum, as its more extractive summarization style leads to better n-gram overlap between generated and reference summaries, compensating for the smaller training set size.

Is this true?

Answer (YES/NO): YES